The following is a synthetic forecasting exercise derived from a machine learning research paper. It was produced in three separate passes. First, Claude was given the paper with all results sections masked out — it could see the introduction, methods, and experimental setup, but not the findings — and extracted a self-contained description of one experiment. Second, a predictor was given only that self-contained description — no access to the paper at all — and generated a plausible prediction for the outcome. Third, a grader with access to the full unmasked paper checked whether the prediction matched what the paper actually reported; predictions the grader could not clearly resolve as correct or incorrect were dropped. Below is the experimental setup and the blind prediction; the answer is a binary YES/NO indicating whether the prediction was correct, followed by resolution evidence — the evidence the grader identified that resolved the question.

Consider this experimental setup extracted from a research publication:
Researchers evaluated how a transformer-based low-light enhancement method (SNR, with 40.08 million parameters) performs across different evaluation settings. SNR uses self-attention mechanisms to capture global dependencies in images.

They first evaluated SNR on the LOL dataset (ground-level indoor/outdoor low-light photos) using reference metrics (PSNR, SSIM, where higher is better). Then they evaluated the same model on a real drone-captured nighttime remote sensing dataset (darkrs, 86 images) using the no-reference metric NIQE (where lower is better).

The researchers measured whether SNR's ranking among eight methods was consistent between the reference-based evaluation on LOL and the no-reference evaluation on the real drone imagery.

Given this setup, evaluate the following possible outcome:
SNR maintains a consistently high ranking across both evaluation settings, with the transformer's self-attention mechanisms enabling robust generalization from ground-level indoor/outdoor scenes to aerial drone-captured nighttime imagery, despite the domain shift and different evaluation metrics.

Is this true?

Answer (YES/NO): YES